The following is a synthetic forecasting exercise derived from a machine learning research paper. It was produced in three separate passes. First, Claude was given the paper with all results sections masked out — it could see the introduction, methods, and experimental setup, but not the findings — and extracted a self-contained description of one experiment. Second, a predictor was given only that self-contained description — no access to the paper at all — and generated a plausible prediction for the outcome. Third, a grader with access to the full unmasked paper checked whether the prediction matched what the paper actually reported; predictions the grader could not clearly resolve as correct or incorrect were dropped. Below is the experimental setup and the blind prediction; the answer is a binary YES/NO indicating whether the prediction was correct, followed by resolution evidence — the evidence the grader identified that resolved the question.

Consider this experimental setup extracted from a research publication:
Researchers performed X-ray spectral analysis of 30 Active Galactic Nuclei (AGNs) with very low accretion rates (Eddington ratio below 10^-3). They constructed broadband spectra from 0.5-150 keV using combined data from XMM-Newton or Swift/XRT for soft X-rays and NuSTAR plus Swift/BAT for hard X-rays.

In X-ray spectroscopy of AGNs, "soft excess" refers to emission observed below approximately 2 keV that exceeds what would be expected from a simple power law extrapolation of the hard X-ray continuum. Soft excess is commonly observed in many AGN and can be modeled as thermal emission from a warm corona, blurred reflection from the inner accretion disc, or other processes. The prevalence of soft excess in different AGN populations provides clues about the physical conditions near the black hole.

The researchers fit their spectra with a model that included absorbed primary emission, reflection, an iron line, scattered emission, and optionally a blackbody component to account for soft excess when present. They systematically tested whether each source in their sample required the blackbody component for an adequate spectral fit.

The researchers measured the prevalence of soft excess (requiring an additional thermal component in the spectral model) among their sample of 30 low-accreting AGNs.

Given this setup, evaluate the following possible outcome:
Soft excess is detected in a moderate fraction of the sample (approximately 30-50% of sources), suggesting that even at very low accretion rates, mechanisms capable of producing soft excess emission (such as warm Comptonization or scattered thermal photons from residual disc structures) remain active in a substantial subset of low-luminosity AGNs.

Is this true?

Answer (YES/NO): NO